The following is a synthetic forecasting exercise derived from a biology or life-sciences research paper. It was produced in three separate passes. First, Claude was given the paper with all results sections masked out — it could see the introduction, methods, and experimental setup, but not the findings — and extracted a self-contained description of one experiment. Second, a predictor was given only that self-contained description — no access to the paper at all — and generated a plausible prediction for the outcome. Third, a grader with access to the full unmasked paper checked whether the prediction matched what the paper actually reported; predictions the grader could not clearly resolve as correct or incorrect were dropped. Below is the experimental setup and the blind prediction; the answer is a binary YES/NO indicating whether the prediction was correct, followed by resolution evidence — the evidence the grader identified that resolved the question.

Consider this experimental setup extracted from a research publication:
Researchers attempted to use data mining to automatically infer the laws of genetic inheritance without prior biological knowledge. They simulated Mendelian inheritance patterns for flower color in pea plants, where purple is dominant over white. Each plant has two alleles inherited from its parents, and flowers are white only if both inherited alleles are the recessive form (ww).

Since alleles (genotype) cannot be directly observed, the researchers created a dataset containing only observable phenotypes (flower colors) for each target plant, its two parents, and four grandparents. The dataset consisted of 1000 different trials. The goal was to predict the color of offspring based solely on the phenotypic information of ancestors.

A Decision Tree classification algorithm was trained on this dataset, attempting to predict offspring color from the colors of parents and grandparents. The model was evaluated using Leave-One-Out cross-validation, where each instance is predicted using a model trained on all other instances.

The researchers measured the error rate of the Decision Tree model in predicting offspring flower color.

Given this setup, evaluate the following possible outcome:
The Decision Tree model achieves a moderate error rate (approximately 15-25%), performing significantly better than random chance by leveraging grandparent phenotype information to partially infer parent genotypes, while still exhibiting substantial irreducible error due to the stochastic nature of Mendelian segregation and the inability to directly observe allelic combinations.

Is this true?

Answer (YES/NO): YES